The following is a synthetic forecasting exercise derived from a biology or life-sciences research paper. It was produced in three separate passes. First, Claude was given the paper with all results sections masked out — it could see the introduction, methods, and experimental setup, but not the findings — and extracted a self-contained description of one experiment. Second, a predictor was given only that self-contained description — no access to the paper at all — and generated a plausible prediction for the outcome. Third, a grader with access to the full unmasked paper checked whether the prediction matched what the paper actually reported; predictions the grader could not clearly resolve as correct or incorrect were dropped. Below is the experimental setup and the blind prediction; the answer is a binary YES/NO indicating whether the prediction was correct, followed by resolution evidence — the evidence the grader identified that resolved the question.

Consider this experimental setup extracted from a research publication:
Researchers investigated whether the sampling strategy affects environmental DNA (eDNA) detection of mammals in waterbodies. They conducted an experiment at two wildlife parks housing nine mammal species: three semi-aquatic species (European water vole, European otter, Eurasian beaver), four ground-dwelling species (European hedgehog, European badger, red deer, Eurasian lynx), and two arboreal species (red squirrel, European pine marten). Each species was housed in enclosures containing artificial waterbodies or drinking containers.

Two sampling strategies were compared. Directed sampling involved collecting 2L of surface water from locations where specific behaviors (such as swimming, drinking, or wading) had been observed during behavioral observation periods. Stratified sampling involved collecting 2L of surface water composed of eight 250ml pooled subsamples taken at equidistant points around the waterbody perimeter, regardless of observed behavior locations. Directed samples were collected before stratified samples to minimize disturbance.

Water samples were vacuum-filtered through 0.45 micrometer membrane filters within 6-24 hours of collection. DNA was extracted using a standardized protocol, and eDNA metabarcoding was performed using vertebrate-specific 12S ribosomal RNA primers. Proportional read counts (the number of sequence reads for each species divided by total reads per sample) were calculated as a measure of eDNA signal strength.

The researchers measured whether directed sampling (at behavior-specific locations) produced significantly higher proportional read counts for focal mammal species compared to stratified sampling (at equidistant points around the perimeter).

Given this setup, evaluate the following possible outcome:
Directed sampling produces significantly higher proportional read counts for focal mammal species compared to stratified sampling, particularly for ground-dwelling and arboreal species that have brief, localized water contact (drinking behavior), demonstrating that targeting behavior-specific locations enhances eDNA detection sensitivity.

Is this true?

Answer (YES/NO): NO